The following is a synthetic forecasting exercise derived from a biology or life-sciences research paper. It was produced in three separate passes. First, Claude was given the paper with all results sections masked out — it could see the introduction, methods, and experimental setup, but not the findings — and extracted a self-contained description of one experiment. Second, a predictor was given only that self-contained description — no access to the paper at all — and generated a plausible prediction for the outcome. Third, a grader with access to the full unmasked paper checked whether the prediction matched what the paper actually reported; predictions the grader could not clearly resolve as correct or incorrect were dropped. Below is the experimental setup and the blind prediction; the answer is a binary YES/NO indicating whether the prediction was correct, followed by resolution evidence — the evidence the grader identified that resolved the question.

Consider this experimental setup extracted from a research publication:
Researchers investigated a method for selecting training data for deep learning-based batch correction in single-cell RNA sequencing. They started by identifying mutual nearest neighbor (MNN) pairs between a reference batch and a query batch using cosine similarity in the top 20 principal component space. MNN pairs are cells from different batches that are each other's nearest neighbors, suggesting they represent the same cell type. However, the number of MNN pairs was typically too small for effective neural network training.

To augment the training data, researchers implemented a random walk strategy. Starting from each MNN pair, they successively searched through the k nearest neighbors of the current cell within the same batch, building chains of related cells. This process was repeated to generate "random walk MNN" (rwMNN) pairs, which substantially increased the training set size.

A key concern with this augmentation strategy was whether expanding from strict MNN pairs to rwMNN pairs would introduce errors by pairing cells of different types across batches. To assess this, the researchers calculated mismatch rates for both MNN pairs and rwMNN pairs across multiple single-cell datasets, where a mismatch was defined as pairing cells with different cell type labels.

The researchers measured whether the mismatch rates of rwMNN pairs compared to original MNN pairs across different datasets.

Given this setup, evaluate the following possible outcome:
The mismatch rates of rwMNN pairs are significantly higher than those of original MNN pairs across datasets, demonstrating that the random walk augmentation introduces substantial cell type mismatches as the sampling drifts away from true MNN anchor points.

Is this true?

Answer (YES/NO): NO